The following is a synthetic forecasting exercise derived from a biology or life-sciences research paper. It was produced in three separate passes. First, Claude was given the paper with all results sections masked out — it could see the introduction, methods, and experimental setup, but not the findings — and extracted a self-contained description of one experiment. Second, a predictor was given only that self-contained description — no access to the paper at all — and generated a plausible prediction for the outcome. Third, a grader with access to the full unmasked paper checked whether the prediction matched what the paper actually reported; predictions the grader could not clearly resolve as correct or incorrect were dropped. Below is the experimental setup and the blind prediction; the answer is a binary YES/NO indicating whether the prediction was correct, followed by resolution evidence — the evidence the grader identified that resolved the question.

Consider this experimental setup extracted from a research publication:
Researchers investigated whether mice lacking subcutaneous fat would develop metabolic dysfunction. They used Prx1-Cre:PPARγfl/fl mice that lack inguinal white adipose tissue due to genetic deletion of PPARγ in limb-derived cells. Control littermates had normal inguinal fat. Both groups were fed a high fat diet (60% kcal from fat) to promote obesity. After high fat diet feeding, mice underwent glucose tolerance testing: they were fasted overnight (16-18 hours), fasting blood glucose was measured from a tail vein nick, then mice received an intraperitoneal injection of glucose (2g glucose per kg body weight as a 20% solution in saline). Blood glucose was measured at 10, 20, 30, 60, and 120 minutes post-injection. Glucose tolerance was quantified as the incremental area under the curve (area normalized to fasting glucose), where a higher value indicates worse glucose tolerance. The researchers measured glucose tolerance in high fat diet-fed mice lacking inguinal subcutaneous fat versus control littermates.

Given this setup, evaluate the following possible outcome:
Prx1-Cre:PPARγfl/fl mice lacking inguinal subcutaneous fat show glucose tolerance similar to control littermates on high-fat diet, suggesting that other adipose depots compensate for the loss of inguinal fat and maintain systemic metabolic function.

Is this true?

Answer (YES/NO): NO